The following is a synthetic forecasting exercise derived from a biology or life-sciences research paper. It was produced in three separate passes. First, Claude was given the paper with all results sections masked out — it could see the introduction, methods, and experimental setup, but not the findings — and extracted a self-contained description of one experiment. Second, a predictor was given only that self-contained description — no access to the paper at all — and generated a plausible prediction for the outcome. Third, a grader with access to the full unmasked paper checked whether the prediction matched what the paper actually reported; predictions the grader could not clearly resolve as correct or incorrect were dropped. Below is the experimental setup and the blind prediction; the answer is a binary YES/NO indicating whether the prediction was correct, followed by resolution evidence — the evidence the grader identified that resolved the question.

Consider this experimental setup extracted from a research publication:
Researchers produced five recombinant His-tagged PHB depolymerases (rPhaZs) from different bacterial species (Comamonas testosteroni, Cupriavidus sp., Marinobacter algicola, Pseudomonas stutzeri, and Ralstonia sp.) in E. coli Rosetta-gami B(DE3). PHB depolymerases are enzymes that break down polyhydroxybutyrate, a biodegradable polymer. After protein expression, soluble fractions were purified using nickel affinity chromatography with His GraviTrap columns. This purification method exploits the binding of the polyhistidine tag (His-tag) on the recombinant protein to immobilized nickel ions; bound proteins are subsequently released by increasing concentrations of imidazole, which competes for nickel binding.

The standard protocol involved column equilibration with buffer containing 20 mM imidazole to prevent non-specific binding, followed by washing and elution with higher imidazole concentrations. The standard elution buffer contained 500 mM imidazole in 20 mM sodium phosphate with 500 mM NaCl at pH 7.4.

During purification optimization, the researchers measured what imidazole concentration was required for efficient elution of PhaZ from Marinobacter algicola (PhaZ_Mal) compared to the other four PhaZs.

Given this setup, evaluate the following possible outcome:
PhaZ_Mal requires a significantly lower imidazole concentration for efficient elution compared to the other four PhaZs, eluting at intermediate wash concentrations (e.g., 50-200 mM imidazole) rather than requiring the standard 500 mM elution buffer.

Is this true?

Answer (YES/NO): YES